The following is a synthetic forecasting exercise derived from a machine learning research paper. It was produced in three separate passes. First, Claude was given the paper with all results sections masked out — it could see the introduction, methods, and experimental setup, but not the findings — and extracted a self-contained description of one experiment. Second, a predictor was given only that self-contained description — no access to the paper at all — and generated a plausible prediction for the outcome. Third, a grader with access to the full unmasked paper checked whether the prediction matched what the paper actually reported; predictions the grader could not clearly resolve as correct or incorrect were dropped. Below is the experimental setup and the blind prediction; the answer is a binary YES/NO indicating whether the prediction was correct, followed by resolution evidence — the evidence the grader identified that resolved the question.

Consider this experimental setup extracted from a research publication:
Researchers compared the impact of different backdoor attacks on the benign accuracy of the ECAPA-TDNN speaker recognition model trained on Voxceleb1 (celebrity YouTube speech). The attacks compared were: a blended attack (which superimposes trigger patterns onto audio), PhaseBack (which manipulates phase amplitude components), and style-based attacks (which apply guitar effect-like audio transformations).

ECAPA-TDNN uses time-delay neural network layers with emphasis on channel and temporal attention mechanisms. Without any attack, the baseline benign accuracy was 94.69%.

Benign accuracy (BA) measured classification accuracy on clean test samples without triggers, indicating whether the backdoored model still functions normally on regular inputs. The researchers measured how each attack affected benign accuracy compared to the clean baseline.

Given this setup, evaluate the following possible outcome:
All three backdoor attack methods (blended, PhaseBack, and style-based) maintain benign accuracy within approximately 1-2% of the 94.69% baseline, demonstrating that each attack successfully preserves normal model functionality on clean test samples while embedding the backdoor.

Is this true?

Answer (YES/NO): YES